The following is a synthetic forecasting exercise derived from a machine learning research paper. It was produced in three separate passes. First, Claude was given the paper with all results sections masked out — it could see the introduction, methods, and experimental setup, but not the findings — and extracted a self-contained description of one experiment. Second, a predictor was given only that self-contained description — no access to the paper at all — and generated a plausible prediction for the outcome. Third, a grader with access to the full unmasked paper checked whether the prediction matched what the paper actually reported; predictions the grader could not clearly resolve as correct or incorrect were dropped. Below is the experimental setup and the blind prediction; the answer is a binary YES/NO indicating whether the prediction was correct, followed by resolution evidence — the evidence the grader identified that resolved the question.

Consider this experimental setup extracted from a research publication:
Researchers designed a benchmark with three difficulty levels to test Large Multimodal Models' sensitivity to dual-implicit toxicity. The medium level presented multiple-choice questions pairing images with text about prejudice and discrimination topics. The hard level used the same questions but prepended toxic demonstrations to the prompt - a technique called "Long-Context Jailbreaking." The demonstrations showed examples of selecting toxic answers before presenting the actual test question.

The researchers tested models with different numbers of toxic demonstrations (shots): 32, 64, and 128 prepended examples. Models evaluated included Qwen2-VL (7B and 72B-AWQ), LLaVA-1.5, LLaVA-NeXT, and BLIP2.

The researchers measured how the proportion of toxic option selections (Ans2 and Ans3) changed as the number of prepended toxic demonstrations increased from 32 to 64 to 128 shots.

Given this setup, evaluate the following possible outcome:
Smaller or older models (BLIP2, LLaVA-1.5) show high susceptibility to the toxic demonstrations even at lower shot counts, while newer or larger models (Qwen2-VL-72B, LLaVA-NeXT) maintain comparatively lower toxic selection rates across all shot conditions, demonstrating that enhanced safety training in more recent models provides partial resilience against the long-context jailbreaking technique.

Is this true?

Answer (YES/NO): NO